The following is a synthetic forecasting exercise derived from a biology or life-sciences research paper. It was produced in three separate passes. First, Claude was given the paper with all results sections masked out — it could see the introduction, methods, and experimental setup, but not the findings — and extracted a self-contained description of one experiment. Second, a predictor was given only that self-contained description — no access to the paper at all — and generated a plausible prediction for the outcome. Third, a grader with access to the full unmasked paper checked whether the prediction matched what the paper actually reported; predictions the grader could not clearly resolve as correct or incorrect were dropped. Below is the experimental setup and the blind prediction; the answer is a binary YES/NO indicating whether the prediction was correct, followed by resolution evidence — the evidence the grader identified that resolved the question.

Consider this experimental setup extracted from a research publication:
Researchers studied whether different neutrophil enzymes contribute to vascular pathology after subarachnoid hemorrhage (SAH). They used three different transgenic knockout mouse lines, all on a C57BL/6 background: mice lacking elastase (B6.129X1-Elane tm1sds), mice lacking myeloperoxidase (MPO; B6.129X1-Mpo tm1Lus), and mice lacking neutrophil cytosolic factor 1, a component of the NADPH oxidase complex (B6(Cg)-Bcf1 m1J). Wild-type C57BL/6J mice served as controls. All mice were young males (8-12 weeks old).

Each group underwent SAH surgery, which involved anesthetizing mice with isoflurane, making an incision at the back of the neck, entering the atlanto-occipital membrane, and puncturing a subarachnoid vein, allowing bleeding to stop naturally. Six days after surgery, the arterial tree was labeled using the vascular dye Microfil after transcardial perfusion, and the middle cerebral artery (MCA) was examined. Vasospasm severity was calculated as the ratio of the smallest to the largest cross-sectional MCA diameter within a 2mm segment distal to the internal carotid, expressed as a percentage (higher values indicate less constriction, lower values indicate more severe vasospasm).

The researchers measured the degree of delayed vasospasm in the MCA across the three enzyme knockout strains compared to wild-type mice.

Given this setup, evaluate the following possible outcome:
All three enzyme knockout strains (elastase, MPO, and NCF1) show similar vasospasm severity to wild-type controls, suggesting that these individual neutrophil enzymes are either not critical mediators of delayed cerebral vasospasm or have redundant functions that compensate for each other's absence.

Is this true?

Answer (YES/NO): NO